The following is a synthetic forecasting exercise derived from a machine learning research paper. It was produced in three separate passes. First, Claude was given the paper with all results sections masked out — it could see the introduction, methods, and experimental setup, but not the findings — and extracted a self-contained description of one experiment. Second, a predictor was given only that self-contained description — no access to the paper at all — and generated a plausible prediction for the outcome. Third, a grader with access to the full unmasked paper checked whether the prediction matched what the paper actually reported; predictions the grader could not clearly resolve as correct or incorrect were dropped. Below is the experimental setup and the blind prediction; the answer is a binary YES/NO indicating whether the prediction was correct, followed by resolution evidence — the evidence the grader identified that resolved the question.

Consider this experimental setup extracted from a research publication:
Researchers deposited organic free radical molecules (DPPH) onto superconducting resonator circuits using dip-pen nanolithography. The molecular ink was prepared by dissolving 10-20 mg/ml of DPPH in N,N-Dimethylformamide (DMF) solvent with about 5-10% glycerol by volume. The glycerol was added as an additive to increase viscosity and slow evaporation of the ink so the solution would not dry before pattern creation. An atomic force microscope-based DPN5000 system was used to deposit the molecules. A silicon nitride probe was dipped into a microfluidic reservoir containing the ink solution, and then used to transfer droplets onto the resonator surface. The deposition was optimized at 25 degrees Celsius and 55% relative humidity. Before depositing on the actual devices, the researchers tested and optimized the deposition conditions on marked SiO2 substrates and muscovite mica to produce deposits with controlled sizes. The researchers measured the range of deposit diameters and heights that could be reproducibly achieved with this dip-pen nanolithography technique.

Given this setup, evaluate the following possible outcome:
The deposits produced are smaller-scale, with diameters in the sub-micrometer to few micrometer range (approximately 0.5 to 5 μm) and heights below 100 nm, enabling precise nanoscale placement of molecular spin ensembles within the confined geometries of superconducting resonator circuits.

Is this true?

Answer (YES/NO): NO